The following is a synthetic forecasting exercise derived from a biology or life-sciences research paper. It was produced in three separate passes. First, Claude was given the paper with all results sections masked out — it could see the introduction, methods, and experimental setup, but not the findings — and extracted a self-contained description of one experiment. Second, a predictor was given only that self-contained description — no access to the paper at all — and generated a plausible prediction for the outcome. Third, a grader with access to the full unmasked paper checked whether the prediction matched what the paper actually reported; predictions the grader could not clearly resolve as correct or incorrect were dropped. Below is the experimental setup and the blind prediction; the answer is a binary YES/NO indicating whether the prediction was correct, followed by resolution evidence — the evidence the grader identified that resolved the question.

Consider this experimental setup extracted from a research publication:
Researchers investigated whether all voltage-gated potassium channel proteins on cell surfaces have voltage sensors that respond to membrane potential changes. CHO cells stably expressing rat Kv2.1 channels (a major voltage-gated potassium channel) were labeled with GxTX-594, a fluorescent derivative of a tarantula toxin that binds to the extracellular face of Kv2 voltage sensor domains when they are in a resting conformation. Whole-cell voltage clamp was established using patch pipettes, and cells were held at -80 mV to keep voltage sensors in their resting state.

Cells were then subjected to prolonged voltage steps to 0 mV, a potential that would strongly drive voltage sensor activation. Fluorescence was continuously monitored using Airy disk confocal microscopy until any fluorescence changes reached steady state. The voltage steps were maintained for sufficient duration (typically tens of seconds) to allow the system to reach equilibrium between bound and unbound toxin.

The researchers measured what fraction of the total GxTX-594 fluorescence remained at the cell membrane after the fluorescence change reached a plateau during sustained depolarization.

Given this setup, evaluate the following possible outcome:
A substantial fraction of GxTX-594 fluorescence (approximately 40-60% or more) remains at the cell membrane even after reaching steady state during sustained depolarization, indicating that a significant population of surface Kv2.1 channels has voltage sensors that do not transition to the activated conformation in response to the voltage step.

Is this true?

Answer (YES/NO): NO